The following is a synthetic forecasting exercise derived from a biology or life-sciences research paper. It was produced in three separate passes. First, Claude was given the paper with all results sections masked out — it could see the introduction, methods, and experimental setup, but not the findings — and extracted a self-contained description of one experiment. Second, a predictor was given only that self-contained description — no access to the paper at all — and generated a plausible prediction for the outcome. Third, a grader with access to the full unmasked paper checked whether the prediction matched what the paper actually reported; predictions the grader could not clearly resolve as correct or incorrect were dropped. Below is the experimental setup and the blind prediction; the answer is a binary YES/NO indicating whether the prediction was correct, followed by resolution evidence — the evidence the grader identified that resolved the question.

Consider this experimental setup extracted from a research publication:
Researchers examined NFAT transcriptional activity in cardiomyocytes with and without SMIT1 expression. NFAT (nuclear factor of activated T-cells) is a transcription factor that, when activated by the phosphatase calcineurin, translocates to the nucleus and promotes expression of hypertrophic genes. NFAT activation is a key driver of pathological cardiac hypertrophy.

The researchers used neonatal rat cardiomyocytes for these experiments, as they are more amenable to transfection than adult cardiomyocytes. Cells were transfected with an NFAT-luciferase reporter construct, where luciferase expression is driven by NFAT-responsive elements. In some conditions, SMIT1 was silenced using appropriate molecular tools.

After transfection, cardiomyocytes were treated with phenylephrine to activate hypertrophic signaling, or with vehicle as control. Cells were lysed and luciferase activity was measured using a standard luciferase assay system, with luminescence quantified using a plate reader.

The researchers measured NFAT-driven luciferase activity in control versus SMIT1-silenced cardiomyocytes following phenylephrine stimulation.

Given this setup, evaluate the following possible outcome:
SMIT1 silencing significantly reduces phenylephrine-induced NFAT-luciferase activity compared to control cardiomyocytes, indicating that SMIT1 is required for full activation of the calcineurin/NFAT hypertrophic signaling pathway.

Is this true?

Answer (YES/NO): YES